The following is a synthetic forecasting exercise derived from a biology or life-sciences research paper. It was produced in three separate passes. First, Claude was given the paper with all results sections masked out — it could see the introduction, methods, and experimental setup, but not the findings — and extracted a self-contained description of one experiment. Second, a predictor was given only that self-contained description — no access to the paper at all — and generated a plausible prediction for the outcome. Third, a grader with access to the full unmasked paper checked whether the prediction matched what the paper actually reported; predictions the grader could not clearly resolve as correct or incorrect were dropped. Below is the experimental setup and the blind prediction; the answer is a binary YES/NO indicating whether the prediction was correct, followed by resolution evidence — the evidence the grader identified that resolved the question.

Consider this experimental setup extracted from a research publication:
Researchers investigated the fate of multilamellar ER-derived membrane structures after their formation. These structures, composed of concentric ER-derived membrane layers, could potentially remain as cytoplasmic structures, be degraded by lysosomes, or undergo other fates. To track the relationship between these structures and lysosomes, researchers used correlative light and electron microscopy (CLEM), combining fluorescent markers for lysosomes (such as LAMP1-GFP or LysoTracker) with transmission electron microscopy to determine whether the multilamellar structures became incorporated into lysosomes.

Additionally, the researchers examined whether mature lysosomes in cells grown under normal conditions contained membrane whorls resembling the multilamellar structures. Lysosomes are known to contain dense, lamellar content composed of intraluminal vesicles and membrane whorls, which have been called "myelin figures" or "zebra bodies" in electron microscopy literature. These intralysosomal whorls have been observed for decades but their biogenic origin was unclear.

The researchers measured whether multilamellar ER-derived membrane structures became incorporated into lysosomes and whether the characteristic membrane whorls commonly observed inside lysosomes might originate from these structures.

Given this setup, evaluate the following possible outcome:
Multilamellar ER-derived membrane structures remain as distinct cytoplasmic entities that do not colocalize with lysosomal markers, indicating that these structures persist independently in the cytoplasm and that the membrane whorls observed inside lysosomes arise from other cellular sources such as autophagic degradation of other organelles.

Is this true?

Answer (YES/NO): NO